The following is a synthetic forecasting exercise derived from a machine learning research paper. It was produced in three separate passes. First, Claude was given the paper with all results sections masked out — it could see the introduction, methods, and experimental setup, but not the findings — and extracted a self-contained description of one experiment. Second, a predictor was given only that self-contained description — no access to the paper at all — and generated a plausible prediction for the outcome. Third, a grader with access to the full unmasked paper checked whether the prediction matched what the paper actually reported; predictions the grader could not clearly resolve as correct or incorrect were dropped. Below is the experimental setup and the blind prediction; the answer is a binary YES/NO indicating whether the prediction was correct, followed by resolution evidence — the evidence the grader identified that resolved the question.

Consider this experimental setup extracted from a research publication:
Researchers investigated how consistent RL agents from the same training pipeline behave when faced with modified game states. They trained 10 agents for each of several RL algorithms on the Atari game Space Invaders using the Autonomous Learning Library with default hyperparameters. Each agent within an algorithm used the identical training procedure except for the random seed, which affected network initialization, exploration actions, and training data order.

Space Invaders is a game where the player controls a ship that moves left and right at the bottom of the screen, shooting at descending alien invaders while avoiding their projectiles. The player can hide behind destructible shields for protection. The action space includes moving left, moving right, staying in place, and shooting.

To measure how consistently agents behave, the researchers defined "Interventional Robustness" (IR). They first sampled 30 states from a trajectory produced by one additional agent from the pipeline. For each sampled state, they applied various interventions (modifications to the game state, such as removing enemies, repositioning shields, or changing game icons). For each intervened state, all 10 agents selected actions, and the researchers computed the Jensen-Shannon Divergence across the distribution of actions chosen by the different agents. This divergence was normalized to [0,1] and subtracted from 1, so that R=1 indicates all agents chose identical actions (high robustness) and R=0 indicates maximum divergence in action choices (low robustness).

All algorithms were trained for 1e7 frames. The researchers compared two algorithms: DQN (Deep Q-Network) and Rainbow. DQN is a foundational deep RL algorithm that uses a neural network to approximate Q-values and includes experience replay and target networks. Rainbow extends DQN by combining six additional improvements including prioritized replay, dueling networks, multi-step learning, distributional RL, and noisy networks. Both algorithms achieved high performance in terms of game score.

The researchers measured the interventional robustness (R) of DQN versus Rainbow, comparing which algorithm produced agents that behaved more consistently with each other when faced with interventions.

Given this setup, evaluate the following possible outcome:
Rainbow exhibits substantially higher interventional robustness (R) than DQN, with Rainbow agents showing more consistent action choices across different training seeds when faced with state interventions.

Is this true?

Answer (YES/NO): YES